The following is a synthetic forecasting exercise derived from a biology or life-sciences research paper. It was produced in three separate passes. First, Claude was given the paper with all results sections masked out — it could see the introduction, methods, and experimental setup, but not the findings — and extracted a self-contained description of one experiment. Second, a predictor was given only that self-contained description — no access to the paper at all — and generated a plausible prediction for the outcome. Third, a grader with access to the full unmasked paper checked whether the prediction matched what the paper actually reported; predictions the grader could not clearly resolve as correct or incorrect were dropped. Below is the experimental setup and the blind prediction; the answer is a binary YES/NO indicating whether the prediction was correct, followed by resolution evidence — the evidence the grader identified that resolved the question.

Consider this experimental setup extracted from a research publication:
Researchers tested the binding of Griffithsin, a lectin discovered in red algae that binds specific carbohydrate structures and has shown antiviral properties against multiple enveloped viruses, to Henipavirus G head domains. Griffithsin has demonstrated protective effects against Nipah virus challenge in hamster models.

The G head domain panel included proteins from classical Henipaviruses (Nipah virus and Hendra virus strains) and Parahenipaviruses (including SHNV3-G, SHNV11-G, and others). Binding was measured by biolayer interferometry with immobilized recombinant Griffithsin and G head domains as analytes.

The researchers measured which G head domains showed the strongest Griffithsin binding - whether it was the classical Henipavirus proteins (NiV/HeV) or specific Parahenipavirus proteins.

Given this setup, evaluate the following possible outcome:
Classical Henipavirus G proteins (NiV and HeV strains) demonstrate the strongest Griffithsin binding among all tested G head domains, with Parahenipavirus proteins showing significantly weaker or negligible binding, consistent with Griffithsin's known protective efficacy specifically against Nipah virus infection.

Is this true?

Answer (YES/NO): NO